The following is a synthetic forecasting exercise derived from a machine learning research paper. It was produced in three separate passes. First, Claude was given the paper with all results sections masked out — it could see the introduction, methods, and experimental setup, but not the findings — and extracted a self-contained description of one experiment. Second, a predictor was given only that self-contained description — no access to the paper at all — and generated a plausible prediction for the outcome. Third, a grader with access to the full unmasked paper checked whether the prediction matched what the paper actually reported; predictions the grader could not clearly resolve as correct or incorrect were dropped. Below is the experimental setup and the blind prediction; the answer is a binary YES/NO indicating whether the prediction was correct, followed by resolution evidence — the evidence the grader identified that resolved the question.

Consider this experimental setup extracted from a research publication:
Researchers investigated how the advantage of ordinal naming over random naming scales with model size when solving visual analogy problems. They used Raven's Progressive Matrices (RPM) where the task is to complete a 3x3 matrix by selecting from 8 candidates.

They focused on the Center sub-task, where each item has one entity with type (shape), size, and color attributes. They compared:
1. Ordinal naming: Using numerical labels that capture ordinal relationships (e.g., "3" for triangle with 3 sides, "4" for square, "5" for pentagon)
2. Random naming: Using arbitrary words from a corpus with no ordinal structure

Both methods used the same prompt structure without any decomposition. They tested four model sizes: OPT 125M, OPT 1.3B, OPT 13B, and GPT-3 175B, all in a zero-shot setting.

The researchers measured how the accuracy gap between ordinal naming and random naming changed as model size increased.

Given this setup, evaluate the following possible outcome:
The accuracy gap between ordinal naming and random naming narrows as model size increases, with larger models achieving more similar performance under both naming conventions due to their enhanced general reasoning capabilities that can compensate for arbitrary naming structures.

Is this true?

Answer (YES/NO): NO